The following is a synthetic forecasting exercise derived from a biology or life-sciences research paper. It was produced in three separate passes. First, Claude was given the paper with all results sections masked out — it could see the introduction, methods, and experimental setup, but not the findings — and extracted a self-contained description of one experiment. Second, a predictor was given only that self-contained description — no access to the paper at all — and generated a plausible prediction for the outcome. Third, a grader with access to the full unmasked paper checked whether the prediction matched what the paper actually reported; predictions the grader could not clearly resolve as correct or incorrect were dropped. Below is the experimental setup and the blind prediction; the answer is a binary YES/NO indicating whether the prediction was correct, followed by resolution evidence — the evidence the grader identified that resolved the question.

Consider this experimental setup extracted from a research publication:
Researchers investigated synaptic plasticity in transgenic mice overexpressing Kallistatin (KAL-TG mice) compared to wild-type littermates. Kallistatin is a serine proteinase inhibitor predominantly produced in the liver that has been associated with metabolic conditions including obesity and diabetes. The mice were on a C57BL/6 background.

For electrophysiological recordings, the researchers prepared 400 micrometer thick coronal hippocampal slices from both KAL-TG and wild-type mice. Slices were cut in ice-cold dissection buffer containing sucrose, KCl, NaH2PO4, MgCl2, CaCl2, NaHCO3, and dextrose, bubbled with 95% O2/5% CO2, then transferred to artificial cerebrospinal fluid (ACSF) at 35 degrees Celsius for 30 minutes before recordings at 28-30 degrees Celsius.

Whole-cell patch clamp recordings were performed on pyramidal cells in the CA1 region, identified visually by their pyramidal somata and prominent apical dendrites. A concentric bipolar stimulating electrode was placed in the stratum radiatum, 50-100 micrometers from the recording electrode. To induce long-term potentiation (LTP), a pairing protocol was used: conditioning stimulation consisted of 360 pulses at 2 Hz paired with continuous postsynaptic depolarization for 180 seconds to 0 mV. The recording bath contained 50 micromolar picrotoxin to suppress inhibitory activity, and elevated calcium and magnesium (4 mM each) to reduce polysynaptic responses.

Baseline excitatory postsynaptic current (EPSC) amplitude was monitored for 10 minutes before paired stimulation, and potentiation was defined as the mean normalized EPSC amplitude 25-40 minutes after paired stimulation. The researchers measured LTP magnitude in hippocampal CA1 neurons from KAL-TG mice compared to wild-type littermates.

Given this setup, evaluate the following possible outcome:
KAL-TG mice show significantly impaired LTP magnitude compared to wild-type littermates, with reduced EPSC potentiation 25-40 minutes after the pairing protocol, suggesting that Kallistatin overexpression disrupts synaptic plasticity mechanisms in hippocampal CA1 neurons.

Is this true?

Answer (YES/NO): YES